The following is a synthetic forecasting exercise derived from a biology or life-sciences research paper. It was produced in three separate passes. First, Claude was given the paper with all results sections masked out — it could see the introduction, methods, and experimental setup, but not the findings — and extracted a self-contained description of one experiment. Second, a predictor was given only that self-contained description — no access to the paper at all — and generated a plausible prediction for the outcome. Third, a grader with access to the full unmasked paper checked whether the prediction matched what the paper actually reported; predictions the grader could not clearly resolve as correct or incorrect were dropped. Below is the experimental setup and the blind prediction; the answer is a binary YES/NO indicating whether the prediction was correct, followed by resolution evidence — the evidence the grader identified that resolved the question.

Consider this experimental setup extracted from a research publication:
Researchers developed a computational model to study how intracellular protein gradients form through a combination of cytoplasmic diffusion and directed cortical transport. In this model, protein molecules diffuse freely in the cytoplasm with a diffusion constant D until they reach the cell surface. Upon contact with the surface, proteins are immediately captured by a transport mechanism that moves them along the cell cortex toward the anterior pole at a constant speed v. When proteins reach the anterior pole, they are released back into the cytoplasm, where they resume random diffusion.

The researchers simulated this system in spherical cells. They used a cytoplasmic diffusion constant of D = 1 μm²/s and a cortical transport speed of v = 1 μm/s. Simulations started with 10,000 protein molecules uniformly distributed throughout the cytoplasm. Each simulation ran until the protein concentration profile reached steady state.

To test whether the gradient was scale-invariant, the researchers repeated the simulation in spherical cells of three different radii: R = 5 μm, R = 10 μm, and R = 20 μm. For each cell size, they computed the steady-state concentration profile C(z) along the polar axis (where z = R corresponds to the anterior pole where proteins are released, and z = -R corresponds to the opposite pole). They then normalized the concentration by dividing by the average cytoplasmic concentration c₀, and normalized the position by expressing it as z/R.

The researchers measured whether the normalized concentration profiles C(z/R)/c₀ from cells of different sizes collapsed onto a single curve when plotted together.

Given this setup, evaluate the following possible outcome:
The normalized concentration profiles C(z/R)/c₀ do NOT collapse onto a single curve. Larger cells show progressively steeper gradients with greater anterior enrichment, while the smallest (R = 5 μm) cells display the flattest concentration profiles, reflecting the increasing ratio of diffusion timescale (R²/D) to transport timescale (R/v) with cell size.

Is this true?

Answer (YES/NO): NO